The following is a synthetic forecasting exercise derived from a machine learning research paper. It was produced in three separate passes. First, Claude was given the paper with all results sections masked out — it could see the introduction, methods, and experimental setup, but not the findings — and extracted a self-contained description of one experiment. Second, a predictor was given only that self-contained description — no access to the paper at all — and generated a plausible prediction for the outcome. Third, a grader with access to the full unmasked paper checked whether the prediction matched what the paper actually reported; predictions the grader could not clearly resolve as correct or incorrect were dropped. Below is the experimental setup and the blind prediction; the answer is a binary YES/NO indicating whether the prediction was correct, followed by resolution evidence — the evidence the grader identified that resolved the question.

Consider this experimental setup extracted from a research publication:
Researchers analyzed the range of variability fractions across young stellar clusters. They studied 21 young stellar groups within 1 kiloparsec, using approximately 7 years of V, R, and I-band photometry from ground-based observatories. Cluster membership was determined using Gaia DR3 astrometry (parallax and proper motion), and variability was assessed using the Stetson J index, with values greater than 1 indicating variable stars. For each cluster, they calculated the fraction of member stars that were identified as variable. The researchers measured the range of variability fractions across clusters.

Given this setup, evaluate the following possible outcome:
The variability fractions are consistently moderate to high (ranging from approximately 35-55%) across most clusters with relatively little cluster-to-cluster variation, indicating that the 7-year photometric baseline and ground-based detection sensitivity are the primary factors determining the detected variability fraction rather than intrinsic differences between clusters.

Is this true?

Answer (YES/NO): NO